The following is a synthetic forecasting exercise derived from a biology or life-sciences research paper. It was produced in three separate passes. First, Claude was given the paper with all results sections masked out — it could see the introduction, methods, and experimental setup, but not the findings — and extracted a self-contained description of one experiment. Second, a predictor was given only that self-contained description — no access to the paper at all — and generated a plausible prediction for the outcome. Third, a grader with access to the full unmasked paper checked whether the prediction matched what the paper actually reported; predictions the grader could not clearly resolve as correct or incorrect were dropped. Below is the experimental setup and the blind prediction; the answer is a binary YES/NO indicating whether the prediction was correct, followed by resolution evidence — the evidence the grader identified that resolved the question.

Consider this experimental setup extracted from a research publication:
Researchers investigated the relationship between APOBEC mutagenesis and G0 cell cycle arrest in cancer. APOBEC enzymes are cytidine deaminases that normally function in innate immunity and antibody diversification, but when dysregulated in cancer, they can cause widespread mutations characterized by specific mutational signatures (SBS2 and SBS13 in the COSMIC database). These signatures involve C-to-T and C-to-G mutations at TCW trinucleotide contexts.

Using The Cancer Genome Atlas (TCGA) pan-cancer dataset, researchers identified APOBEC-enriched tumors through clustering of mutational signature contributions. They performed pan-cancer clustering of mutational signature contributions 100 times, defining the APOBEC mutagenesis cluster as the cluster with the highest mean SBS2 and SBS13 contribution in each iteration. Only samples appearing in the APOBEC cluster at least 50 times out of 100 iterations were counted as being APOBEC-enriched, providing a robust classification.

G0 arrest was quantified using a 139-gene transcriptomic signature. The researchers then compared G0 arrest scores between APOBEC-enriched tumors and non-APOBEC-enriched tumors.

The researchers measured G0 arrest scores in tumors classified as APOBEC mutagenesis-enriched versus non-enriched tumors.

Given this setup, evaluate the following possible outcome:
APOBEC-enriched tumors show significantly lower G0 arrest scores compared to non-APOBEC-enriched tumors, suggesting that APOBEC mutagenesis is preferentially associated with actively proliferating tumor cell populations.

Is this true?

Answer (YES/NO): NO